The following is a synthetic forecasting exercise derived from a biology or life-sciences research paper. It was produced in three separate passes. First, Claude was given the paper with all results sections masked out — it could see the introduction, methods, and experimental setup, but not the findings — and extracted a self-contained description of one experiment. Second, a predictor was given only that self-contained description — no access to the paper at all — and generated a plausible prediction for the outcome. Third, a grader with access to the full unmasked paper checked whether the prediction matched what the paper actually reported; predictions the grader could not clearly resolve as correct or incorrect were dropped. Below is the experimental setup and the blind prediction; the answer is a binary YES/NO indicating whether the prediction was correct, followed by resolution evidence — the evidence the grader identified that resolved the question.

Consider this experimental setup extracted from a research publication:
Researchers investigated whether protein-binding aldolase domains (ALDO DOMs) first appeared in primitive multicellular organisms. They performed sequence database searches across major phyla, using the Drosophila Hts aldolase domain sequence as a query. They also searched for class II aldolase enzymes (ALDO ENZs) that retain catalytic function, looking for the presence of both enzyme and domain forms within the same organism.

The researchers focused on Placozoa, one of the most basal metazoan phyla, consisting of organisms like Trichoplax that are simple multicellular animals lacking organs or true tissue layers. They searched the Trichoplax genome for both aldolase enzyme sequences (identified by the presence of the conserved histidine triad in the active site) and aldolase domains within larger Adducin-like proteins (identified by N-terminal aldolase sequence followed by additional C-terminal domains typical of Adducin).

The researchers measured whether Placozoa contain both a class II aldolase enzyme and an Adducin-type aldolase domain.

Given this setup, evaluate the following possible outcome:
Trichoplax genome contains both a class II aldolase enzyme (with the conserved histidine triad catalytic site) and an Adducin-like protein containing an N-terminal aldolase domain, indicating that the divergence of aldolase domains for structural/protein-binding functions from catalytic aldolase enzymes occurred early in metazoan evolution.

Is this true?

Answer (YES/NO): YES